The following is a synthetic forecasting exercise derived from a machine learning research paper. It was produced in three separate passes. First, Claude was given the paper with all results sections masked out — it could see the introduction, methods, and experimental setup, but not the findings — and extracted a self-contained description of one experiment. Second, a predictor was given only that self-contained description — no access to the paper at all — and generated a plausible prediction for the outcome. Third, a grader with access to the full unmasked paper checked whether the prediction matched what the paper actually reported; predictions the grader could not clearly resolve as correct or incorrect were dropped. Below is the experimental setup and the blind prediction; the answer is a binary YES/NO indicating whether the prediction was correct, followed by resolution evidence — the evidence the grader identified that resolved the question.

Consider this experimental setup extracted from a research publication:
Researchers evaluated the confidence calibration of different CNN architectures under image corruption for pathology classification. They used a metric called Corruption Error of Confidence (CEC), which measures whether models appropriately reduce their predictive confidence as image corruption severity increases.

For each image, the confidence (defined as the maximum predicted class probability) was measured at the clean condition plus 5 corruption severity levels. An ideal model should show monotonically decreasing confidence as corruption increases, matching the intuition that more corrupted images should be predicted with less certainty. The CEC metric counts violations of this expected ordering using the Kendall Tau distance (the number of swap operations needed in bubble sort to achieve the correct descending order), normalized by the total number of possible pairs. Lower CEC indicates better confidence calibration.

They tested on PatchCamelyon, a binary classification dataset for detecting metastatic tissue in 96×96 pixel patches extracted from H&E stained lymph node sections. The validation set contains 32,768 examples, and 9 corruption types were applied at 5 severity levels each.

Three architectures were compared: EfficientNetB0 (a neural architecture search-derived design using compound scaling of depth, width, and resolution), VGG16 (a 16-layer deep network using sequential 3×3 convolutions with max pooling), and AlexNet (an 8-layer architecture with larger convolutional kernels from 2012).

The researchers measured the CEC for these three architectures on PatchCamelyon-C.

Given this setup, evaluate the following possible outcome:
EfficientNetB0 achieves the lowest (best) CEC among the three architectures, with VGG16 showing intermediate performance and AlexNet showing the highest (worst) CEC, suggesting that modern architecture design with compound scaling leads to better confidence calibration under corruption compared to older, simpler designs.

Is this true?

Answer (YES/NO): YES